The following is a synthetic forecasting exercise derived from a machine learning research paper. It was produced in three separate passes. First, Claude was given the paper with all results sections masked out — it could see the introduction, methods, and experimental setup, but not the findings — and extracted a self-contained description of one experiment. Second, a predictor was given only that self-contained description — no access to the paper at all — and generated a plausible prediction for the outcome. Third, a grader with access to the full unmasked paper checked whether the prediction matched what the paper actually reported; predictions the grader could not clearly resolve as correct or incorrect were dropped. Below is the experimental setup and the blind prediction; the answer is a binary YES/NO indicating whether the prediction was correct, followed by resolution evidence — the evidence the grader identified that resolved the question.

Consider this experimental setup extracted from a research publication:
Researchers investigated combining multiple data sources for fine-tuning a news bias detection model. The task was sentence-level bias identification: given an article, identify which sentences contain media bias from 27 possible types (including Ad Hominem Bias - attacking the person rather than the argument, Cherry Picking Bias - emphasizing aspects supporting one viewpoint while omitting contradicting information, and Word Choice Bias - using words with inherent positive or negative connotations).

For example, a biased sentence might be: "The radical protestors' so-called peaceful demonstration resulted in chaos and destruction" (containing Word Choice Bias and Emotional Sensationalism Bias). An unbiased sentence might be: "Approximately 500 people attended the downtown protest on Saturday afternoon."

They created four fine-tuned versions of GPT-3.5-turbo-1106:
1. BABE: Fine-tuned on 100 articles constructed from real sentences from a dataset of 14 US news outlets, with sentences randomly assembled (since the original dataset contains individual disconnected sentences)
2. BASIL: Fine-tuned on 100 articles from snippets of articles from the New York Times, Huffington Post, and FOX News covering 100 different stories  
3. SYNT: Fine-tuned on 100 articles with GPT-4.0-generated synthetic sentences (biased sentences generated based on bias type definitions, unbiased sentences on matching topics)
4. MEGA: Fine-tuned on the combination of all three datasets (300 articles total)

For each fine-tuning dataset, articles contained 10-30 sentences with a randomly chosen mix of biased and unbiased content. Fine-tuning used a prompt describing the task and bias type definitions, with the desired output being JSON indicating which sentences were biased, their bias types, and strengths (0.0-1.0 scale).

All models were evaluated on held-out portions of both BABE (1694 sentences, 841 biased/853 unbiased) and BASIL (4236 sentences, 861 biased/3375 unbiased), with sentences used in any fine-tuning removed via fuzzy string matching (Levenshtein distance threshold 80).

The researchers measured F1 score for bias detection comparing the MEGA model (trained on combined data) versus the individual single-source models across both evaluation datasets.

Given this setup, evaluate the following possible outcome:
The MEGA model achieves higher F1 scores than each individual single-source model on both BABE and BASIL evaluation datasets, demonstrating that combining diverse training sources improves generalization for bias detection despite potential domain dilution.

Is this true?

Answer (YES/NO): NO